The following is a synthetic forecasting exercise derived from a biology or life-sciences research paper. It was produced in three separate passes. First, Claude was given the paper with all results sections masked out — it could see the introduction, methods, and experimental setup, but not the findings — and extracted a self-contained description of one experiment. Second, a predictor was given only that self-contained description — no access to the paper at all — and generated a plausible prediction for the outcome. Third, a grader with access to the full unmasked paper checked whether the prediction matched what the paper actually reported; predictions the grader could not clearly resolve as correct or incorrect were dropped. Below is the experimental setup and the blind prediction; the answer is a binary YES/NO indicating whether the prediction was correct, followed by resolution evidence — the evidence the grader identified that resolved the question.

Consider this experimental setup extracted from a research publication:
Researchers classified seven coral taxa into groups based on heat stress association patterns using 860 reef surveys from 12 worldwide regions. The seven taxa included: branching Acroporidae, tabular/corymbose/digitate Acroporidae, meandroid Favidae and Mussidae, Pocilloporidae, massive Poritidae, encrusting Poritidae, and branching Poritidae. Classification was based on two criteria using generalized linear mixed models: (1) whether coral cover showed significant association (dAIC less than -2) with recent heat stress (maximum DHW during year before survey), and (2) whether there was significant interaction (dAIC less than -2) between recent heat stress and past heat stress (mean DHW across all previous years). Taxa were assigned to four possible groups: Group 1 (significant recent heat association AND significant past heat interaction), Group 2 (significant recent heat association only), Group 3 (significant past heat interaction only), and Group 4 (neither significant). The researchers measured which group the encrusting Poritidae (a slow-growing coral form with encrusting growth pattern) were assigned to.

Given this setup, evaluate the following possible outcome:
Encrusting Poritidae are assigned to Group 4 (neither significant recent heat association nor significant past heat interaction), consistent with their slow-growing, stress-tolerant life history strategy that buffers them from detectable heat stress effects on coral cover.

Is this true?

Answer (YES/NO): NO